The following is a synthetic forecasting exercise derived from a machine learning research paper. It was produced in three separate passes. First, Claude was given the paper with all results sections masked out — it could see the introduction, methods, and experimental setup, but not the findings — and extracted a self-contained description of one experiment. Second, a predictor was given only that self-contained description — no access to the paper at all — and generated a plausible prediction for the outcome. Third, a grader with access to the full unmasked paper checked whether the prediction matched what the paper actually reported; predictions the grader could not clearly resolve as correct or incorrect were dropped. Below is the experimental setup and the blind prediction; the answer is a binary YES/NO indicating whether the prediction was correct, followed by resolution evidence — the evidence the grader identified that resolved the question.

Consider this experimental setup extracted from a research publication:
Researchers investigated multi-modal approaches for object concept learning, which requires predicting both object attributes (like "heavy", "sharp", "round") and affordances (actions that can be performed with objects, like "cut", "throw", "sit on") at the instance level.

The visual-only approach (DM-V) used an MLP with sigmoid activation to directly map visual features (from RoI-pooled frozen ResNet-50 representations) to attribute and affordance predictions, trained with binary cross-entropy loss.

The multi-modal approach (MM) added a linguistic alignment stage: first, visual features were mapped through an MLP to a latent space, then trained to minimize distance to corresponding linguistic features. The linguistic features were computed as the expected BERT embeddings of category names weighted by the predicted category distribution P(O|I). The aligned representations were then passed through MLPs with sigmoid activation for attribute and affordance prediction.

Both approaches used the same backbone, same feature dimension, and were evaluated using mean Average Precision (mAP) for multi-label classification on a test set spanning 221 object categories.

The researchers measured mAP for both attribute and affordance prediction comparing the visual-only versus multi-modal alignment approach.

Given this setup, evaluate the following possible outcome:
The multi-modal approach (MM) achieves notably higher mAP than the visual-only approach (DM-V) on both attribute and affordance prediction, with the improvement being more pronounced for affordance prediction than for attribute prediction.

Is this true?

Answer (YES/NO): NO